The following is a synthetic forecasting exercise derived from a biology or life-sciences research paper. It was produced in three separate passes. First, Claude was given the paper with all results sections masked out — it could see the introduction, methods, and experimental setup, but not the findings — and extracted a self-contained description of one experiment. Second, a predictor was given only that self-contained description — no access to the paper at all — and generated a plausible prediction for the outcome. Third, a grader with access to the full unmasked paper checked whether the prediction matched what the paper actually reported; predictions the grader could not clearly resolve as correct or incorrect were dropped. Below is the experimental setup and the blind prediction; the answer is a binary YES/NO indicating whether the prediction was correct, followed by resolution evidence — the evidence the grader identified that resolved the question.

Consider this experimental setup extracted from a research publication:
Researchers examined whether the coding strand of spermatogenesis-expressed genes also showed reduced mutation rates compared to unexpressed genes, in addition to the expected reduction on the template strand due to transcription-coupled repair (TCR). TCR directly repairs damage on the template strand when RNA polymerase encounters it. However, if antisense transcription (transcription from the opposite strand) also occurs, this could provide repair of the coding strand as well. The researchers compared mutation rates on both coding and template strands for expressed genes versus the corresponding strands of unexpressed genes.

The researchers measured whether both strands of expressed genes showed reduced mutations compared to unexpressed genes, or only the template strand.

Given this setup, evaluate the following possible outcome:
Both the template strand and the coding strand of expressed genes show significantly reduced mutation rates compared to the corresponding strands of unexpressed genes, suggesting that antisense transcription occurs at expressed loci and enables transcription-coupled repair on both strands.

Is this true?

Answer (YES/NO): YES